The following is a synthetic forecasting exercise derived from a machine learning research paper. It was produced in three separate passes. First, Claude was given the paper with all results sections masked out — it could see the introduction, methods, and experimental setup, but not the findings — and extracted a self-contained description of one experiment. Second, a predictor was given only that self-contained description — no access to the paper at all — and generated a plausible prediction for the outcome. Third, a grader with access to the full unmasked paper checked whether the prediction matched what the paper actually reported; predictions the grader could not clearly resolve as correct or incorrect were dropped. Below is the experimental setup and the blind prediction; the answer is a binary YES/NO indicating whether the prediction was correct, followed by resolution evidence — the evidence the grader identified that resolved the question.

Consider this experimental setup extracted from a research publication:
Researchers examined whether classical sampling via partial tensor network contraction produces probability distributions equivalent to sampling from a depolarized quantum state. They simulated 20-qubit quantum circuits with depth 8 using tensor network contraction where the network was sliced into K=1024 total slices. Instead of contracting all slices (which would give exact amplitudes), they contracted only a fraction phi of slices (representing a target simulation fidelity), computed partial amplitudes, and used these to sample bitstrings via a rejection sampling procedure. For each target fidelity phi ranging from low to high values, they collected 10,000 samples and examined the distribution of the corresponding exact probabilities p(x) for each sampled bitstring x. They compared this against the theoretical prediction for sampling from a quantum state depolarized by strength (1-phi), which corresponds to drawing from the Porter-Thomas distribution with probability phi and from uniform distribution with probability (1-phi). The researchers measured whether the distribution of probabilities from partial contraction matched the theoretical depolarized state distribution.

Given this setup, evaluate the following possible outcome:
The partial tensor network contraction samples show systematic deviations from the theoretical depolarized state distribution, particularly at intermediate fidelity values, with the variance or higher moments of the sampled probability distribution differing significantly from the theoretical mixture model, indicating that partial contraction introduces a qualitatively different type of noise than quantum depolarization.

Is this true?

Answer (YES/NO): NO